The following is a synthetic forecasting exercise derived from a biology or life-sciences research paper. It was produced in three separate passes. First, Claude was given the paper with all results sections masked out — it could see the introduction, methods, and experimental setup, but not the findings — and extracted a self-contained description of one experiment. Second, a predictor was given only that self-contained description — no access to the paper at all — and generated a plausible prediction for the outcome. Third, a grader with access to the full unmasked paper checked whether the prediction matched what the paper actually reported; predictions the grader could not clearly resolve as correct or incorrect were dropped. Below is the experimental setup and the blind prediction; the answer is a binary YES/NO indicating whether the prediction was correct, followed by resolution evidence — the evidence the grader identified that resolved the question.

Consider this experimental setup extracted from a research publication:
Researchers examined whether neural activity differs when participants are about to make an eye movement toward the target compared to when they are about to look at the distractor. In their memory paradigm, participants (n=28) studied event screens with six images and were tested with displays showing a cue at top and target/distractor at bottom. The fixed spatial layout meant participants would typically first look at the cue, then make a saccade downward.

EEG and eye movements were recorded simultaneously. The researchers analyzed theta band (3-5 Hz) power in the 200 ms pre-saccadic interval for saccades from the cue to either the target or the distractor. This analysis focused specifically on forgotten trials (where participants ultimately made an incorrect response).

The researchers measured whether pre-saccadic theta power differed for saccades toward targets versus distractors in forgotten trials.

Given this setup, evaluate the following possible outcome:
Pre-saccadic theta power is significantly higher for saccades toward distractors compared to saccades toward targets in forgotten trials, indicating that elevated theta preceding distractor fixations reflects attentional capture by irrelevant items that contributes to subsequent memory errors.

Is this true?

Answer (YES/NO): NO